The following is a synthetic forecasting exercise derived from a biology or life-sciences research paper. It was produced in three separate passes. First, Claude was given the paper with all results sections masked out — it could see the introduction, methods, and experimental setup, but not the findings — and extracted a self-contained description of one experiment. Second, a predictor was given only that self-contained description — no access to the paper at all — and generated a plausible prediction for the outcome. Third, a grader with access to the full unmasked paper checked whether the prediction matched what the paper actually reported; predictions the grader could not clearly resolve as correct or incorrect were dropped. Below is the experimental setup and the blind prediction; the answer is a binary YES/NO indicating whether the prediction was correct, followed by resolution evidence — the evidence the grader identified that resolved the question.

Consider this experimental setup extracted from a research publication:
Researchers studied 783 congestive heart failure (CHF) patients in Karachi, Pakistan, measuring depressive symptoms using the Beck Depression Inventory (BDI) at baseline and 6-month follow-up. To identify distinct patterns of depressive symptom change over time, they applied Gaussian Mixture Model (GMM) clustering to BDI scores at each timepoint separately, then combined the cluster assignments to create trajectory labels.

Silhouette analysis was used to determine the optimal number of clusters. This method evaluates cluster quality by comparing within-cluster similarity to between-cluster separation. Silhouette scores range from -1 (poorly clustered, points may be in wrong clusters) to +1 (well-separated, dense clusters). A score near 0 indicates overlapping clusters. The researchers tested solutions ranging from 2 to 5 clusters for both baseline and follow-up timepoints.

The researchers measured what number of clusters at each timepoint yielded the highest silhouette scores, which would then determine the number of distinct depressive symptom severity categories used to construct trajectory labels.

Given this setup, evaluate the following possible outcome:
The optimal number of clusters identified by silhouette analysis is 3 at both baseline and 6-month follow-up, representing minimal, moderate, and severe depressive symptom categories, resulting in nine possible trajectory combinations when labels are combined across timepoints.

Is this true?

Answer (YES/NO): NO